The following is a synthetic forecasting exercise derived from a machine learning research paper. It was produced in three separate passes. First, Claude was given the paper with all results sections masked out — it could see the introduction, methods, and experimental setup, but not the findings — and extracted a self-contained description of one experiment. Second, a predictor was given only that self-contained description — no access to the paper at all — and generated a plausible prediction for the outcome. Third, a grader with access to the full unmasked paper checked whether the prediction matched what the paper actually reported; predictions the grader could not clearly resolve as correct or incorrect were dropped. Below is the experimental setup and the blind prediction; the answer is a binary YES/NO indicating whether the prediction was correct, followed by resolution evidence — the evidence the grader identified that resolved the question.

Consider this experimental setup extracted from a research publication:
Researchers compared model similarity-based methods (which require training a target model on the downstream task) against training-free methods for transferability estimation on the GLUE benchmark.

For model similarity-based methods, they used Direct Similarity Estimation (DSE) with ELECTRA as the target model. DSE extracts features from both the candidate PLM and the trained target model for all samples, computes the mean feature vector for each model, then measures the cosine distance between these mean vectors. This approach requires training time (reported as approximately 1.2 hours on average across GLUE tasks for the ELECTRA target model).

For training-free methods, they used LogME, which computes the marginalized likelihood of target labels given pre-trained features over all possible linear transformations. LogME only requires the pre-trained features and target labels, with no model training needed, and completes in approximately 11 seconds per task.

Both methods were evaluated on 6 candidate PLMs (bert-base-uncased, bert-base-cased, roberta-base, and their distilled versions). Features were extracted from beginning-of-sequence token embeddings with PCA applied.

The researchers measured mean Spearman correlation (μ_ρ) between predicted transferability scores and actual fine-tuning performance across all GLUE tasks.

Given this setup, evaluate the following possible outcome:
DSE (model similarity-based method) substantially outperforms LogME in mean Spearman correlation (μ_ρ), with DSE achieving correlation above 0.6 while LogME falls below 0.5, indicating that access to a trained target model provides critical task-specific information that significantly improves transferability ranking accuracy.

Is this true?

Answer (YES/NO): NO